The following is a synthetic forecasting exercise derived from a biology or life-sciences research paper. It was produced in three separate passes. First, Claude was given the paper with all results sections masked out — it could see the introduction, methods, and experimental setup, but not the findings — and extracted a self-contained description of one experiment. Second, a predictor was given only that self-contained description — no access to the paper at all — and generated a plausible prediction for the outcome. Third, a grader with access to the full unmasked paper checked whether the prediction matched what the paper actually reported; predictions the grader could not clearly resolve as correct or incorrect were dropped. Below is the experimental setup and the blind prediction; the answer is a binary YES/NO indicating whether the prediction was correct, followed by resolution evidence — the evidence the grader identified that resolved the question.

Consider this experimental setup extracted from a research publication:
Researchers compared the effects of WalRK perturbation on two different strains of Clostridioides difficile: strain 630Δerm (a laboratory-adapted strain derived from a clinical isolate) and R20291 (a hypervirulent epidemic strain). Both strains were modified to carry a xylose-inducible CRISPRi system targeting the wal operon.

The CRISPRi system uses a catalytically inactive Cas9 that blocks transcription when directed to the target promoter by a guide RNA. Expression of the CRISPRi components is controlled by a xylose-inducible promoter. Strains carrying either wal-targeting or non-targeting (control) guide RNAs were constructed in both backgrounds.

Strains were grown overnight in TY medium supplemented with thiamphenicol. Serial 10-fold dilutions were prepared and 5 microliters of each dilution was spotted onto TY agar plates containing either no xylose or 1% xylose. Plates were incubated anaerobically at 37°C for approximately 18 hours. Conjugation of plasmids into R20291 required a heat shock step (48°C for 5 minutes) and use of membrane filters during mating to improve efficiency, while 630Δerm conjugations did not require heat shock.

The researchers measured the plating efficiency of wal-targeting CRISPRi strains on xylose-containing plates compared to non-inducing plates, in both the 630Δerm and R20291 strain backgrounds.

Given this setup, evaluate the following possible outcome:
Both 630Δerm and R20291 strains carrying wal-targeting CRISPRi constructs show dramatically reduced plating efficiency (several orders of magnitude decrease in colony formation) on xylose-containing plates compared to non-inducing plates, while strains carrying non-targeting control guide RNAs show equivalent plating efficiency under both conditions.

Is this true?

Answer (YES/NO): YES